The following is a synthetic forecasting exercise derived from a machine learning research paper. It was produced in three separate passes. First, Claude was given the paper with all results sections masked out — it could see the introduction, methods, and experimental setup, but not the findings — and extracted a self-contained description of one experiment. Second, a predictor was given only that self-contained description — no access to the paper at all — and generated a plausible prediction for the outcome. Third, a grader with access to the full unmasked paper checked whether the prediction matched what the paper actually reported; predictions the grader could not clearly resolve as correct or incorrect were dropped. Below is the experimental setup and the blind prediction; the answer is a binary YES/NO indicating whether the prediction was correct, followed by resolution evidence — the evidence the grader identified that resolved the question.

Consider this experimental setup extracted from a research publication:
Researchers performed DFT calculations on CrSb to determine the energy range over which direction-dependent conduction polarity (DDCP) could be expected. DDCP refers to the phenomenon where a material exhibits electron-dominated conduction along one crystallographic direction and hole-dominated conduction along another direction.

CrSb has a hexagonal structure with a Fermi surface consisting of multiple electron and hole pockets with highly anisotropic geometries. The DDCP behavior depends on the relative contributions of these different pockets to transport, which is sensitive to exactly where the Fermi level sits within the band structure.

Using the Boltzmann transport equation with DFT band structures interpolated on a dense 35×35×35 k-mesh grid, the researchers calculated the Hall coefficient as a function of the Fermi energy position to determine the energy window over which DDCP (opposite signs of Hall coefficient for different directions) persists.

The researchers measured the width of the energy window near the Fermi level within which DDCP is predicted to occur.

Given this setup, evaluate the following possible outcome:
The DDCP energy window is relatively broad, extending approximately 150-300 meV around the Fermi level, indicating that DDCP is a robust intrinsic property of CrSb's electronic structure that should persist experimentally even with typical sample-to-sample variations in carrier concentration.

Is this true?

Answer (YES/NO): NO